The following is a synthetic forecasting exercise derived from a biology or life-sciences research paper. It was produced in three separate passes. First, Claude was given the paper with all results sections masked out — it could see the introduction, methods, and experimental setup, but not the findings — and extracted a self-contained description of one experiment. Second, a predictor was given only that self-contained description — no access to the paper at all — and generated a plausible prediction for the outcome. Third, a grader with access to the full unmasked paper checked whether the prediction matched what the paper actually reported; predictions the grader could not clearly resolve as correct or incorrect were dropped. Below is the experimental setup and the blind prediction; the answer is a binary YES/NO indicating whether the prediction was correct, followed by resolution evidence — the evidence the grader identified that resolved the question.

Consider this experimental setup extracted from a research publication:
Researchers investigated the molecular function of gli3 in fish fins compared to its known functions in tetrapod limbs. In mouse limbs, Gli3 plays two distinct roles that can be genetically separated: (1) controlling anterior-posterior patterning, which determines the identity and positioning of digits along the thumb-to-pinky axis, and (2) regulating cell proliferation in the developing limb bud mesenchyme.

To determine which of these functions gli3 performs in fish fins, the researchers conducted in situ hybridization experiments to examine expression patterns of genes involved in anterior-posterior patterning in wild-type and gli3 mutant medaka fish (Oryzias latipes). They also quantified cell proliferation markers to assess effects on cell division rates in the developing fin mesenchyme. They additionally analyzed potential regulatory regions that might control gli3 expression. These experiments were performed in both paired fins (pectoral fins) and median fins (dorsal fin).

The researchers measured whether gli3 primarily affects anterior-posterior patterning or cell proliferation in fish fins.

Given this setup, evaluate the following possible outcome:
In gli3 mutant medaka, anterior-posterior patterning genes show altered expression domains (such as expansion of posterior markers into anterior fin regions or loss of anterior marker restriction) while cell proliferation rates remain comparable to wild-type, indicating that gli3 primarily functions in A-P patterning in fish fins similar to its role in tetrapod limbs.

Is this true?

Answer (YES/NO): NO